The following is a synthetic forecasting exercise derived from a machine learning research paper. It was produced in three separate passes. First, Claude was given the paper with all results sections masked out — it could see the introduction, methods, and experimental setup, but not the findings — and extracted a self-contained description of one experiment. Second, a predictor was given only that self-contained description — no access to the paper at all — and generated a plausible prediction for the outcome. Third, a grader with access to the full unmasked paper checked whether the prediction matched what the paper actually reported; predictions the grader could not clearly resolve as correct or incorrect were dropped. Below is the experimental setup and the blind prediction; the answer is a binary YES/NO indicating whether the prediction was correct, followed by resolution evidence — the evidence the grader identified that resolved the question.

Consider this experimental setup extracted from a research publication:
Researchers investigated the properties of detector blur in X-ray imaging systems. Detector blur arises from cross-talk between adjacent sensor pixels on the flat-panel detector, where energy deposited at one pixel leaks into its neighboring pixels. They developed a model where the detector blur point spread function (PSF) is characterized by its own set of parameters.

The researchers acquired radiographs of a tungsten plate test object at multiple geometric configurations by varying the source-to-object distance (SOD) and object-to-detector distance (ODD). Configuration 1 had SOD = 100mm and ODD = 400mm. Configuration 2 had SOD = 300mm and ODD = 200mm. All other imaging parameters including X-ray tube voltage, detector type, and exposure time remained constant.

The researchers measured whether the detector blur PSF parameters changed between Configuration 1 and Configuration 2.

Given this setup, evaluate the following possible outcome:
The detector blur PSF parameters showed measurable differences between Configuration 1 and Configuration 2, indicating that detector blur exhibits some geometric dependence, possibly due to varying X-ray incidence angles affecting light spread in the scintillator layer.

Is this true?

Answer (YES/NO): NO